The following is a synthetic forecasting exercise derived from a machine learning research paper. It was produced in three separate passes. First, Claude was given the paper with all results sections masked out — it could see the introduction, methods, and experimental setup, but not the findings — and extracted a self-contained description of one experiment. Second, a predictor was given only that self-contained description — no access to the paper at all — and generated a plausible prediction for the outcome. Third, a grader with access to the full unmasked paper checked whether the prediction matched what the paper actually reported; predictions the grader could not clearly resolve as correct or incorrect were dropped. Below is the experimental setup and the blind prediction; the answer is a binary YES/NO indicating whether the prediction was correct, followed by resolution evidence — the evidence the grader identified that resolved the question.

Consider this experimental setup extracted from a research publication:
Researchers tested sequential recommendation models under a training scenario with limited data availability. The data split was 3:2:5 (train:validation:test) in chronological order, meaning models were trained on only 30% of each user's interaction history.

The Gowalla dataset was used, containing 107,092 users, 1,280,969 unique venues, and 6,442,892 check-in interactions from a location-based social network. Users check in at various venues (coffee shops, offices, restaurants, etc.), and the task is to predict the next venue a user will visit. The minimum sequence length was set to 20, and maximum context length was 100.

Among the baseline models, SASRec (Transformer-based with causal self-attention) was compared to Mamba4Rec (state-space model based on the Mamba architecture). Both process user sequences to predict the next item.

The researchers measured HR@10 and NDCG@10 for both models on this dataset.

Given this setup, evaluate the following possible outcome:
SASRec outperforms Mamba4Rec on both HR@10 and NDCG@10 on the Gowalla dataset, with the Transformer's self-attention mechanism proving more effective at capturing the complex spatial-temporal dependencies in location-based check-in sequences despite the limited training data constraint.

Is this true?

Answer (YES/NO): YES